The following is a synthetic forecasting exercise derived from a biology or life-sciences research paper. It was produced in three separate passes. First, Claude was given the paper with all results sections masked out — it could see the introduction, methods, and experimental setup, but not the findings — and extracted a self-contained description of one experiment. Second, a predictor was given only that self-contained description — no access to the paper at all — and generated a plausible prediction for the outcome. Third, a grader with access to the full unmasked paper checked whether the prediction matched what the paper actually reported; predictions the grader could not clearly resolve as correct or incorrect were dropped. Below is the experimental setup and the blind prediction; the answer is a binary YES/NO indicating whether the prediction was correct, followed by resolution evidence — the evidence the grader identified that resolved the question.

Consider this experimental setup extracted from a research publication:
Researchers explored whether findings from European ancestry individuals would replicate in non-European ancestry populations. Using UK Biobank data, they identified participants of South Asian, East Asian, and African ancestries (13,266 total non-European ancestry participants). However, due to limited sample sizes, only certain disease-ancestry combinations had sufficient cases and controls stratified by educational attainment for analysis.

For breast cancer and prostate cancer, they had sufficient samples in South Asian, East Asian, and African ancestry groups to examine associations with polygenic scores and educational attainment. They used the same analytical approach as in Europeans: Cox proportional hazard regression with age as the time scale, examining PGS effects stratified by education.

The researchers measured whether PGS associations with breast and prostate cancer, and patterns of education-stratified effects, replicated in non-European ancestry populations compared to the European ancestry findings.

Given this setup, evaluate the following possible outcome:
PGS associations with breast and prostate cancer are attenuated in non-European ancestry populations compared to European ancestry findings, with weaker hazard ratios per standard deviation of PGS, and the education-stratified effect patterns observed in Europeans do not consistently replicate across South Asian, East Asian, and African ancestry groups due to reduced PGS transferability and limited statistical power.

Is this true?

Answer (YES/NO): NO